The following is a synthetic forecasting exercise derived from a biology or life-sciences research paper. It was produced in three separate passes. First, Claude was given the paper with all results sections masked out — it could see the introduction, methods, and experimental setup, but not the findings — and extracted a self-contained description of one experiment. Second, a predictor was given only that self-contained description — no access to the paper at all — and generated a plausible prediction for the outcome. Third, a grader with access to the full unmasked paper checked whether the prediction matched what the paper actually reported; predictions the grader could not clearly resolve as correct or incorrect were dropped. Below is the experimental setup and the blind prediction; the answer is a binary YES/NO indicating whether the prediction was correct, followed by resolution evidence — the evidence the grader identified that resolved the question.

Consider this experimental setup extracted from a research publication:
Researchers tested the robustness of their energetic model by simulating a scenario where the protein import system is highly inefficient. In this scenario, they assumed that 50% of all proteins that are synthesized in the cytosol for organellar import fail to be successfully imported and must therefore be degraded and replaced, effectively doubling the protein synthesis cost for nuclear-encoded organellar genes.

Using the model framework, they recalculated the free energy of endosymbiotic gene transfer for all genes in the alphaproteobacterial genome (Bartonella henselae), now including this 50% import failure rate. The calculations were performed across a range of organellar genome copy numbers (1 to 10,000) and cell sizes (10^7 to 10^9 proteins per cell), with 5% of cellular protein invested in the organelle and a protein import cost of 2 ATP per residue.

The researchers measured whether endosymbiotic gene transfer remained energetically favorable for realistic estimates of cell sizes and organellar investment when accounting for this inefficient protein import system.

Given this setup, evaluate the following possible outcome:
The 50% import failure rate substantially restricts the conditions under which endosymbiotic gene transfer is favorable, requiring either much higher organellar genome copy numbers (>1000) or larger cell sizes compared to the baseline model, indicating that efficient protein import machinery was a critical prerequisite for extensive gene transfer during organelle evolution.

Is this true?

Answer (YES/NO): NO